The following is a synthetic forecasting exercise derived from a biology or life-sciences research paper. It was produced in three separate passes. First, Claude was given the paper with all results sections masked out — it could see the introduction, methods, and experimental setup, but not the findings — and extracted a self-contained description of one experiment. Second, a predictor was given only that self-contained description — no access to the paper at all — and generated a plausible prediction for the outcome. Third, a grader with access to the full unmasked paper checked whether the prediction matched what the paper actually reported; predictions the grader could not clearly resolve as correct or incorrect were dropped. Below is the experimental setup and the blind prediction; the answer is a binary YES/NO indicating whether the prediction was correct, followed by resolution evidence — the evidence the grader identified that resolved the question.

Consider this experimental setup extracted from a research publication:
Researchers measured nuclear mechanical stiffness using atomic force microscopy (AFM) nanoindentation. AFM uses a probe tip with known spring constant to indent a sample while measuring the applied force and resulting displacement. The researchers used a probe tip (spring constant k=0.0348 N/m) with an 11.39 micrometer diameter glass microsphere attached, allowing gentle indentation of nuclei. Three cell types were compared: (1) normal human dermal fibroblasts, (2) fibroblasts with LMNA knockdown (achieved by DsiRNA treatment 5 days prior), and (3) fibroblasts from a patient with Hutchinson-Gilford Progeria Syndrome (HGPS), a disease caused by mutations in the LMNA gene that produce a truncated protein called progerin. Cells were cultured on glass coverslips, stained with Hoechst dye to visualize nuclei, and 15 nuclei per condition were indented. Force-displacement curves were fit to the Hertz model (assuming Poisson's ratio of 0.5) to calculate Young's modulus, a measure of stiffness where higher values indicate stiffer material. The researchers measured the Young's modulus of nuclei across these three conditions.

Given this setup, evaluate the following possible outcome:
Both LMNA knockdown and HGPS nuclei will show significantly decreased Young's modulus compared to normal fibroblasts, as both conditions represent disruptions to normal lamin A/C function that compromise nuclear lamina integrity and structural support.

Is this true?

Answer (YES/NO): YES